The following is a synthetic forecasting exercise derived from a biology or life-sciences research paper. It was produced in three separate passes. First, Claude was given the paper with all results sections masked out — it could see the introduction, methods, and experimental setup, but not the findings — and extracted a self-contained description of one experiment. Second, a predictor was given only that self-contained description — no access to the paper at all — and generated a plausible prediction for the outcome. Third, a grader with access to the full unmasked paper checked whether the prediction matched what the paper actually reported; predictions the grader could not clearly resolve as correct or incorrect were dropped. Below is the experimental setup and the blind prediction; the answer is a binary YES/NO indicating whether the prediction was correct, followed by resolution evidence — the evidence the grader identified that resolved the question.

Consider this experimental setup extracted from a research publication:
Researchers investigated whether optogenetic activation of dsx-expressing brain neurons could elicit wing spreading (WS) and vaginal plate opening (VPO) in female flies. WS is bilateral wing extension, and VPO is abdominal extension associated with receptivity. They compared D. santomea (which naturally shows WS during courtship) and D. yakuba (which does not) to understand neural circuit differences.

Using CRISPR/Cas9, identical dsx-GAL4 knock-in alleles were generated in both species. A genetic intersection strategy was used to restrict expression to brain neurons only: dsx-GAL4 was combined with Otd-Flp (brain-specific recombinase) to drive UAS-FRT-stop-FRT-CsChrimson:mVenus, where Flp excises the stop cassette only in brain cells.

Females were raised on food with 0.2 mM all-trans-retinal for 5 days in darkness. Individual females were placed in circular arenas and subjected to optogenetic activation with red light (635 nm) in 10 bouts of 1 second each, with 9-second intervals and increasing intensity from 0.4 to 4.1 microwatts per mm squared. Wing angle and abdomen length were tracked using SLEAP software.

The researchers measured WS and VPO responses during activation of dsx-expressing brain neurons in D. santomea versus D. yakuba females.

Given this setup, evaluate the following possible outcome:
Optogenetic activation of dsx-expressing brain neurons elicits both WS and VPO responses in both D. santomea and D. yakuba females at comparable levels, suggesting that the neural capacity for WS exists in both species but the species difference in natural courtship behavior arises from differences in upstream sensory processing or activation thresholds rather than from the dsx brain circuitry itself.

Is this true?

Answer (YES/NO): NO